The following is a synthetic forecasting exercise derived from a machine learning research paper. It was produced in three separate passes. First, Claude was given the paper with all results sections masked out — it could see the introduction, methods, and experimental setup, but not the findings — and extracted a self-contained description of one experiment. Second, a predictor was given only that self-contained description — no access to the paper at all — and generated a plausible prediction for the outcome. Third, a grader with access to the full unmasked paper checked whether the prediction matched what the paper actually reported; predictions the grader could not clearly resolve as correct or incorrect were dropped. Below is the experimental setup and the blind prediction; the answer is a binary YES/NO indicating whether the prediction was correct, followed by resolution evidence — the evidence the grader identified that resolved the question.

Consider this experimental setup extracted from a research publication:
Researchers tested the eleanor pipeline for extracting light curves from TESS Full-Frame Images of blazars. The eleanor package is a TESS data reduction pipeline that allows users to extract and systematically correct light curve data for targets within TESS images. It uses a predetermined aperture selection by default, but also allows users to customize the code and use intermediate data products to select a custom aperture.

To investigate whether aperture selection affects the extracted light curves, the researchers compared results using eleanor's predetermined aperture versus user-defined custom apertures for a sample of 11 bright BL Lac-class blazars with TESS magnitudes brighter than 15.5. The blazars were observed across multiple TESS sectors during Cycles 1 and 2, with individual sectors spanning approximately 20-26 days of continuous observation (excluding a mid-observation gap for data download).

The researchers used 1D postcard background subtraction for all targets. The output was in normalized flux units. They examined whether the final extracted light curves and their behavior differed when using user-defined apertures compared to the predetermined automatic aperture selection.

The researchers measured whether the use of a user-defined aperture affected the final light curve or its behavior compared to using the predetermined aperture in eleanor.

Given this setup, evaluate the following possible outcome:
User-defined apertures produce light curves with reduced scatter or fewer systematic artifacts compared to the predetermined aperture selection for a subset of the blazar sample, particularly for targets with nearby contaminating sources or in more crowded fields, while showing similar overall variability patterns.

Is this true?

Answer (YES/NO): NO